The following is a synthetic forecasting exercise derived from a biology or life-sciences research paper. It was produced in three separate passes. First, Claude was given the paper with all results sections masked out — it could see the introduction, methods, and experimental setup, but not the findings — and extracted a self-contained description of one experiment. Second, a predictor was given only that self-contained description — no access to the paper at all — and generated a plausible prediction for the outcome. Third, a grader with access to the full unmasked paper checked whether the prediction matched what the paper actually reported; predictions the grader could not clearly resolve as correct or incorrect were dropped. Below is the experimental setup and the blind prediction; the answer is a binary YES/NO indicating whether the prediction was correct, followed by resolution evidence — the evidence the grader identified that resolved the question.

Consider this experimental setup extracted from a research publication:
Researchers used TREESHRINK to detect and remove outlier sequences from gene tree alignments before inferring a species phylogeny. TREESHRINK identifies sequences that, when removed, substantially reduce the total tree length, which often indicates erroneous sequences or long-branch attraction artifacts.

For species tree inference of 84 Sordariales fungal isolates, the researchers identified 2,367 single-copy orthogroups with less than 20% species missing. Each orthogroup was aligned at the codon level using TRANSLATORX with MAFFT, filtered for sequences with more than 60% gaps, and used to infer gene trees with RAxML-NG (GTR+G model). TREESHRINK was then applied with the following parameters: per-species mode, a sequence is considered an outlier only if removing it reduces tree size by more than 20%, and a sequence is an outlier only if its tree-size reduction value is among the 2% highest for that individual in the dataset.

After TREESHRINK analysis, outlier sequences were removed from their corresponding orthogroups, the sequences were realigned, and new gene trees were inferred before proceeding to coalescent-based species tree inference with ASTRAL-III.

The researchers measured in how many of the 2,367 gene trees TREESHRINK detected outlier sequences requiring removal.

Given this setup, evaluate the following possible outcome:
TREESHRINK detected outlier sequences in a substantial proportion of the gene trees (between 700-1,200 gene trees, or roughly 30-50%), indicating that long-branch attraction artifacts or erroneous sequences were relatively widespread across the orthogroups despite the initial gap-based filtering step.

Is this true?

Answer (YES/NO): NO